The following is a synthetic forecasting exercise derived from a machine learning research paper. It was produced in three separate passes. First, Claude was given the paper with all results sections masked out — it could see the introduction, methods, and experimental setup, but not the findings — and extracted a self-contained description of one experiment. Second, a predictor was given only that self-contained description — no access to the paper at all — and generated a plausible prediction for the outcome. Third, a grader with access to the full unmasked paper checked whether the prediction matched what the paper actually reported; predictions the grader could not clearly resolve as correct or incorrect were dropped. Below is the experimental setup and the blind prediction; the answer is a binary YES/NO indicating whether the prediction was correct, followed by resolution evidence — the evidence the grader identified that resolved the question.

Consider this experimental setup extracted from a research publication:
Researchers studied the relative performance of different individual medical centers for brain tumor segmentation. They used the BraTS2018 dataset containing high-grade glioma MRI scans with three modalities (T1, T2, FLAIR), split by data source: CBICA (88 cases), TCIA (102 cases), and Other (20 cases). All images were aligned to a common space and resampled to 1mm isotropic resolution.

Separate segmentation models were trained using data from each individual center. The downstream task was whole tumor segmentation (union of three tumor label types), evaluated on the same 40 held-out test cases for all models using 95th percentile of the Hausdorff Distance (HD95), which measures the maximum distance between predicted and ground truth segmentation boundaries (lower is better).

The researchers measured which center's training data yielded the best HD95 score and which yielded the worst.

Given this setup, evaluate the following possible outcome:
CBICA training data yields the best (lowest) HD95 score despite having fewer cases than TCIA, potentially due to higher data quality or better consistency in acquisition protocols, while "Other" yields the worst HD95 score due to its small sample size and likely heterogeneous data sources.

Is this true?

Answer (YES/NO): NO